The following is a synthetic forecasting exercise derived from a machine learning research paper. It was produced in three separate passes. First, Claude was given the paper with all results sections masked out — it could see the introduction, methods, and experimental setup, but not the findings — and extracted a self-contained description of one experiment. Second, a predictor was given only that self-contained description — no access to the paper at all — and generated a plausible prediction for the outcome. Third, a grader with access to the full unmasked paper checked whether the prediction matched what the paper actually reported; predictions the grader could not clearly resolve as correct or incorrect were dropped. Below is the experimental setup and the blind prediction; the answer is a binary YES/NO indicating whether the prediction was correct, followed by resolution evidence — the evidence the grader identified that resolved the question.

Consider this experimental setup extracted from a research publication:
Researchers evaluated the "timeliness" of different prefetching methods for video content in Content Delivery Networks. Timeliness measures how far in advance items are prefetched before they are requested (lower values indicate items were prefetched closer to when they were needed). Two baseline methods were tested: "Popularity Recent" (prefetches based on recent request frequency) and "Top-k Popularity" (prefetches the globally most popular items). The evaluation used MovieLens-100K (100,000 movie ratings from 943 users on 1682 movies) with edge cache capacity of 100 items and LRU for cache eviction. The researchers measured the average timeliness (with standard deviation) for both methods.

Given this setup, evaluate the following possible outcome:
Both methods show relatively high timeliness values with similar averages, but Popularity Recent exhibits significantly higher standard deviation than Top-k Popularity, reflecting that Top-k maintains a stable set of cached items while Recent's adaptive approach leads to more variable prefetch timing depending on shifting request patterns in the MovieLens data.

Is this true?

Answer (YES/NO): NO